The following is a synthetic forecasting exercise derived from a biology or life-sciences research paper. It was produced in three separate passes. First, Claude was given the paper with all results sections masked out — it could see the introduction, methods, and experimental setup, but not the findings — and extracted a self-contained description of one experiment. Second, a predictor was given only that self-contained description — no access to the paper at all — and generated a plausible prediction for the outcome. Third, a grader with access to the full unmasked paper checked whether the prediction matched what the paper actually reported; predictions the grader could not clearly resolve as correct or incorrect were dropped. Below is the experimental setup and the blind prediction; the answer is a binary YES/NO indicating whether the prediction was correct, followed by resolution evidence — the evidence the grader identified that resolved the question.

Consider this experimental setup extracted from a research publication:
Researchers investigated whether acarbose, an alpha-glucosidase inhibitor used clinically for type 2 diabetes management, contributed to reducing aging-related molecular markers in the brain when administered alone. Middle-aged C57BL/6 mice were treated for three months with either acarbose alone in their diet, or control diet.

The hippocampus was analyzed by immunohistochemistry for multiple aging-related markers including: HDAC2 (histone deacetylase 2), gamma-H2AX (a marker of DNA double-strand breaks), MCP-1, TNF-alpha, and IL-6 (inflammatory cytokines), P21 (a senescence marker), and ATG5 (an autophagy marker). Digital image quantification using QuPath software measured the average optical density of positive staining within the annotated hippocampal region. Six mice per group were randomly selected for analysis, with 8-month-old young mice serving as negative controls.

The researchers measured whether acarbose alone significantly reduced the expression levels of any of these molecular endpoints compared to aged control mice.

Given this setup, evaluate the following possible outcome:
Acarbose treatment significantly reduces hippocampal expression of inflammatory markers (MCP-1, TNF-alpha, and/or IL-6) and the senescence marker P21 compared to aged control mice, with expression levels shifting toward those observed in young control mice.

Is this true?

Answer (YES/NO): NO